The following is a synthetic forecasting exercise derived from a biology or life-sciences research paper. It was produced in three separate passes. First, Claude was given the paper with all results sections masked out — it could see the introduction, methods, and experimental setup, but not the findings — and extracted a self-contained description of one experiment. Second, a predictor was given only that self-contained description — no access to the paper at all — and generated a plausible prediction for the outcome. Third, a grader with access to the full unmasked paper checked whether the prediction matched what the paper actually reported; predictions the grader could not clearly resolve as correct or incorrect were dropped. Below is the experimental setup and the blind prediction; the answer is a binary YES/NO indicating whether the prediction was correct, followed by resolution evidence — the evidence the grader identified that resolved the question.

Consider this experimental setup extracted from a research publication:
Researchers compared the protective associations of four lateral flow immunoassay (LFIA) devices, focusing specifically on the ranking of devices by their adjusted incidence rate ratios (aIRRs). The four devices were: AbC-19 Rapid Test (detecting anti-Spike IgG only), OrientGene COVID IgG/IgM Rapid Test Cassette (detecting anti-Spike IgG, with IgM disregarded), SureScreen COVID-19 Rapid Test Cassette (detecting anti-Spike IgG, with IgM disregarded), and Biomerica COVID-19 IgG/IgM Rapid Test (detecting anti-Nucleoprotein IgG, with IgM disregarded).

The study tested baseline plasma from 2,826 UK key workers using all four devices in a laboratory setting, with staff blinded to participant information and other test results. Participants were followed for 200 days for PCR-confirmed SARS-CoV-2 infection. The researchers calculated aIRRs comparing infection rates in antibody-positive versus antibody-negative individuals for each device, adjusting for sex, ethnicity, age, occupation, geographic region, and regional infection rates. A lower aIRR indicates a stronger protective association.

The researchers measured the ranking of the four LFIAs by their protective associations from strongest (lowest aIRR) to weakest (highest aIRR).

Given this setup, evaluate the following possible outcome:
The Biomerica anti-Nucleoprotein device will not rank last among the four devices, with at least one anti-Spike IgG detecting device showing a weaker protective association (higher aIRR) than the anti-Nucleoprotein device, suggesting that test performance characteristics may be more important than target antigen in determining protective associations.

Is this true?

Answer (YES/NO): NO